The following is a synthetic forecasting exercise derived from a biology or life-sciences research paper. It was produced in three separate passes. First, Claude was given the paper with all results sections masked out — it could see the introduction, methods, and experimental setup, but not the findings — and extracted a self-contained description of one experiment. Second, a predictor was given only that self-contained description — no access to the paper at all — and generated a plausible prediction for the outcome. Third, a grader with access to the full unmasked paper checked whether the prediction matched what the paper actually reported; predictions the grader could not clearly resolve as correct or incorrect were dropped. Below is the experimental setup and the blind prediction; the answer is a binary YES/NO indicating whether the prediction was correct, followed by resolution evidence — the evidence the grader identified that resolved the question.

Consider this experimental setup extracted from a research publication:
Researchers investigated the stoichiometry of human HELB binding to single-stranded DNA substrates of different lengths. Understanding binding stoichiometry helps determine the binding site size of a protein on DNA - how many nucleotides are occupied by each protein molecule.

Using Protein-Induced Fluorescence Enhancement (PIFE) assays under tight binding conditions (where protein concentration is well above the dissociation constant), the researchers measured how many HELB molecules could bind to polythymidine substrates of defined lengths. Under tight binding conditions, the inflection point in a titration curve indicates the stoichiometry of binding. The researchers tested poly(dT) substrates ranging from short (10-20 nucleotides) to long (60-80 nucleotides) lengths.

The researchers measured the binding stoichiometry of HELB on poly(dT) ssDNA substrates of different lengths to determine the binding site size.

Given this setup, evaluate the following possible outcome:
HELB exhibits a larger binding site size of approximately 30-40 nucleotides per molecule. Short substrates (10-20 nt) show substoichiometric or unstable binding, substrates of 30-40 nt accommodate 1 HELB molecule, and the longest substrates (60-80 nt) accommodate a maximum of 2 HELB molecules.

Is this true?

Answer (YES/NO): NO